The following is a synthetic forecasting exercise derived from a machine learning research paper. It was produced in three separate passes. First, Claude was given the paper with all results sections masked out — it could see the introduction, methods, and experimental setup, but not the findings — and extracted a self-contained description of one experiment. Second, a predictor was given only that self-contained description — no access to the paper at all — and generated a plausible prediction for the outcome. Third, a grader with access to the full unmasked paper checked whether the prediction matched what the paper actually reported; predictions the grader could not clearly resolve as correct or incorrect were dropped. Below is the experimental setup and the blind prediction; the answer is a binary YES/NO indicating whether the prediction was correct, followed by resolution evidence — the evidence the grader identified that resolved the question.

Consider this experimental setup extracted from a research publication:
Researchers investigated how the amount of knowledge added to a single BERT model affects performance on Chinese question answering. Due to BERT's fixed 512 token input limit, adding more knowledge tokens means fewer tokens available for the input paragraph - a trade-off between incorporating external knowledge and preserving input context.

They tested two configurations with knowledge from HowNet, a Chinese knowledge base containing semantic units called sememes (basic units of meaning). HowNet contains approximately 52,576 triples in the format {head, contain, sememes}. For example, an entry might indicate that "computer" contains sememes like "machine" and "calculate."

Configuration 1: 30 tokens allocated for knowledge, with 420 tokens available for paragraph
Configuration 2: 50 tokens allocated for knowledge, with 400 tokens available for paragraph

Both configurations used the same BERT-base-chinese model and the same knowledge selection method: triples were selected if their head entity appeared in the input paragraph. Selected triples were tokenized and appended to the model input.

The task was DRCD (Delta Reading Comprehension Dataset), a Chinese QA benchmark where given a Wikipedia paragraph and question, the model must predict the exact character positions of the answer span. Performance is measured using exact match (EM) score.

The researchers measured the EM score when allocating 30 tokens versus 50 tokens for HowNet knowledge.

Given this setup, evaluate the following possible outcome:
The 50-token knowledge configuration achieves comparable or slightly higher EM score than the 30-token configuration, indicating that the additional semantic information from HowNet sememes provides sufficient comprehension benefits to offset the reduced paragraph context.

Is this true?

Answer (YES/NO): NO